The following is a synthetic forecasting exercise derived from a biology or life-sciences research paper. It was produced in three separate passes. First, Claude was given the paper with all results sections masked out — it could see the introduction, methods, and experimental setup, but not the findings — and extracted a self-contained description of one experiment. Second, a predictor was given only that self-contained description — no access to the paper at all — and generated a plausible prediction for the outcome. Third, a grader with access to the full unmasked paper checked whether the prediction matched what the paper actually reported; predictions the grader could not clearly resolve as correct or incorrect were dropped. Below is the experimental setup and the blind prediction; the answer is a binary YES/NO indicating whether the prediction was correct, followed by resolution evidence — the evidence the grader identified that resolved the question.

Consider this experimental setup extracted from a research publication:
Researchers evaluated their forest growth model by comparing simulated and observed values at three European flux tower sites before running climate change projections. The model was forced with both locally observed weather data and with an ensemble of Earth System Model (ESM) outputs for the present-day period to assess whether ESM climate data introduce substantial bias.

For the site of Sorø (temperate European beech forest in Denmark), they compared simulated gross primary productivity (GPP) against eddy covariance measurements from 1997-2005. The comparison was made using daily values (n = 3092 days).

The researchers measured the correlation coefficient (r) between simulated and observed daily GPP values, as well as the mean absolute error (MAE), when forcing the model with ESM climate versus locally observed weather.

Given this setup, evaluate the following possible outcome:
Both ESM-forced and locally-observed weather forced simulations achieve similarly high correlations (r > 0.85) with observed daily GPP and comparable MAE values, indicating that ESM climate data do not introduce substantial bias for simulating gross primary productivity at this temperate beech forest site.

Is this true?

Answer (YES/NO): NO